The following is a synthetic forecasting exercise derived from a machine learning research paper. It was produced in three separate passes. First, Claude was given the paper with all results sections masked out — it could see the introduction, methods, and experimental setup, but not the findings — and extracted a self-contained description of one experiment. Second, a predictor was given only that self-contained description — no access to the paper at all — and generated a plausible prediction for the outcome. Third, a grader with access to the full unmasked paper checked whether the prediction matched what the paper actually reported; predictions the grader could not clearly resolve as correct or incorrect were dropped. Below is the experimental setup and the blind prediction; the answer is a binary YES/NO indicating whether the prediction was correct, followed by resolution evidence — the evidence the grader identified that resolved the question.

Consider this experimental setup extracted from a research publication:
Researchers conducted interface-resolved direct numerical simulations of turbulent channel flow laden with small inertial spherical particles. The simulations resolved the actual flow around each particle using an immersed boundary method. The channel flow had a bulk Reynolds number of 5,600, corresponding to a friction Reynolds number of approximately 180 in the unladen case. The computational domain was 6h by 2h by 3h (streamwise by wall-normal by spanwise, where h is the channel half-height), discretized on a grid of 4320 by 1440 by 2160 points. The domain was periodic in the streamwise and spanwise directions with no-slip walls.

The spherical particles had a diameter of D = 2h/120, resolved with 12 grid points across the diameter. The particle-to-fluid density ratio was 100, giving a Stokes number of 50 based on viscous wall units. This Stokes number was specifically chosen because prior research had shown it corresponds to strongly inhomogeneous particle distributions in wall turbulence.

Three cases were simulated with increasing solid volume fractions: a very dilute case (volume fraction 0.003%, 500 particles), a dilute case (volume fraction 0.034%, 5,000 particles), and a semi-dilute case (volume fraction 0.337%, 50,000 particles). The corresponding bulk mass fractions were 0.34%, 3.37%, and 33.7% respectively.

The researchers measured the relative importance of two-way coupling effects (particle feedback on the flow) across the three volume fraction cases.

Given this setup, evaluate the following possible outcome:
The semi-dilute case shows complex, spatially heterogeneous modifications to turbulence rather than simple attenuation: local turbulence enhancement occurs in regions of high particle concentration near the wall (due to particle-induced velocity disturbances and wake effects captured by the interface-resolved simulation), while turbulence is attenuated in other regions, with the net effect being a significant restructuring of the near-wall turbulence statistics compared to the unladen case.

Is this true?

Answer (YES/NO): NO